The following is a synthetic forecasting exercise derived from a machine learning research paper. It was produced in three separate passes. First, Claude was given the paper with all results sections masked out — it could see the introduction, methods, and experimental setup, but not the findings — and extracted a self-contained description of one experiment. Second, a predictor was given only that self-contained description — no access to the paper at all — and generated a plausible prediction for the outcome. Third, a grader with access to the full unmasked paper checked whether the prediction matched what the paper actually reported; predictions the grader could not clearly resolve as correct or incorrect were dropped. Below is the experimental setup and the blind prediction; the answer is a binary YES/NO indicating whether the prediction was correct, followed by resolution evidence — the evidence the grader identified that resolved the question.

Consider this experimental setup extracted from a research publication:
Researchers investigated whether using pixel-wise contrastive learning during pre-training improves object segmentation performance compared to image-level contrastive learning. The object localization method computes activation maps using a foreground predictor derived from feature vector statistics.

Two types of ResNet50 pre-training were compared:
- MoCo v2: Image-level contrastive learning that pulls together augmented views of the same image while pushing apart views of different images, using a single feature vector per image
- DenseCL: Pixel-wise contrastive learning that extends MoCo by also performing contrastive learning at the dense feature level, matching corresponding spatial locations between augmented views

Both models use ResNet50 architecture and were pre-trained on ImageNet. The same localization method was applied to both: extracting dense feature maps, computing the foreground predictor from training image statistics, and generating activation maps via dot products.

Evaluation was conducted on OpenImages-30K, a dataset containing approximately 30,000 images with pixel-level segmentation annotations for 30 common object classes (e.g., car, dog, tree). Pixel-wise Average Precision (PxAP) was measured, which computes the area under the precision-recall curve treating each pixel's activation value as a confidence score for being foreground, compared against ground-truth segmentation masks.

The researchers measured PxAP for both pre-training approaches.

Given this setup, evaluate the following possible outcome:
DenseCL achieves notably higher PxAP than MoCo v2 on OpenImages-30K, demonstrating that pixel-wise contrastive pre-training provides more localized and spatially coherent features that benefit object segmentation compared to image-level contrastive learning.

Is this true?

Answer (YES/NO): YES